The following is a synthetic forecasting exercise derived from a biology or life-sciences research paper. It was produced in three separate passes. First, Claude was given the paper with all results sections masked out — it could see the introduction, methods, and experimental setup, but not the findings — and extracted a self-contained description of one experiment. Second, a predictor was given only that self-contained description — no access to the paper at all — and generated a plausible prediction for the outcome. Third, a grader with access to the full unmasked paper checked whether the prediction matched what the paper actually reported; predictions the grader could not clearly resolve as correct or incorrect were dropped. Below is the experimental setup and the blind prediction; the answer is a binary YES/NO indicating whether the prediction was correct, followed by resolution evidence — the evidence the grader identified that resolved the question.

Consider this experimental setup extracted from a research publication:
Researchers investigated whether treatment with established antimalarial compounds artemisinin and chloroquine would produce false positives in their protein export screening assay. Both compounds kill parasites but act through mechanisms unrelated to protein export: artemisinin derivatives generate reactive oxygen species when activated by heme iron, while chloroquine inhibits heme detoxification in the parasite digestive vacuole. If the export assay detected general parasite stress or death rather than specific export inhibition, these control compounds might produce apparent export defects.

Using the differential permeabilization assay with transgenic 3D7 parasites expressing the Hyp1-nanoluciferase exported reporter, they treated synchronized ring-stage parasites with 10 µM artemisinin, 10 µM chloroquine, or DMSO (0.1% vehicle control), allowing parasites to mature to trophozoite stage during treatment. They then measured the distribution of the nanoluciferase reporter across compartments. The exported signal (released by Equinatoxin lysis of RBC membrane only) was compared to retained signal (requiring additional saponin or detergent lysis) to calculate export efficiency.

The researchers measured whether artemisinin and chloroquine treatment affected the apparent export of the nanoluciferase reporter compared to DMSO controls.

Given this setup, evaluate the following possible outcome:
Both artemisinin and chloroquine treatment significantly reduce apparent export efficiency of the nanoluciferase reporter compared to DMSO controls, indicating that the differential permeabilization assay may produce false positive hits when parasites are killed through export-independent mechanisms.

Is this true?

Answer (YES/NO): NO